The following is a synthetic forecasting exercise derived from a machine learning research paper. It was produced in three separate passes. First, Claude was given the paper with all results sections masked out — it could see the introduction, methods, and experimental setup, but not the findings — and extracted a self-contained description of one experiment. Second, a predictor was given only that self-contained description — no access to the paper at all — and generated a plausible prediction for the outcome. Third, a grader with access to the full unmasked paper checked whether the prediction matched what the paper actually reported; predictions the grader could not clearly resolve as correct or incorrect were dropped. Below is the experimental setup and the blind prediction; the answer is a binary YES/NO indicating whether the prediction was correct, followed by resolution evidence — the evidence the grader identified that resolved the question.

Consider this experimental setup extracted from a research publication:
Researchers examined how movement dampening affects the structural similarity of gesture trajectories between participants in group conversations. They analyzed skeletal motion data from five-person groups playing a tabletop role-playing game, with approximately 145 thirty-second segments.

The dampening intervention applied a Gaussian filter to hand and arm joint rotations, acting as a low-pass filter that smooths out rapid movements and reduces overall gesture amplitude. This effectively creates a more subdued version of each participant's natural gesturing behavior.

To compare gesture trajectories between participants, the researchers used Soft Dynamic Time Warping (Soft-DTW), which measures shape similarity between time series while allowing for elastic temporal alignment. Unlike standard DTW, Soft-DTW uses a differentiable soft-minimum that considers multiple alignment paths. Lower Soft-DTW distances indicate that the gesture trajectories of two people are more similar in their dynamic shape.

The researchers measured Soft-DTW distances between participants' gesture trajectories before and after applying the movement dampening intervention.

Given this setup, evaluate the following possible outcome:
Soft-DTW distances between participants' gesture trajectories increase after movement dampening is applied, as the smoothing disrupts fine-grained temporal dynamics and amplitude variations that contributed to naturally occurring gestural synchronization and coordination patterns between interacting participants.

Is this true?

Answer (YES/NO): NO